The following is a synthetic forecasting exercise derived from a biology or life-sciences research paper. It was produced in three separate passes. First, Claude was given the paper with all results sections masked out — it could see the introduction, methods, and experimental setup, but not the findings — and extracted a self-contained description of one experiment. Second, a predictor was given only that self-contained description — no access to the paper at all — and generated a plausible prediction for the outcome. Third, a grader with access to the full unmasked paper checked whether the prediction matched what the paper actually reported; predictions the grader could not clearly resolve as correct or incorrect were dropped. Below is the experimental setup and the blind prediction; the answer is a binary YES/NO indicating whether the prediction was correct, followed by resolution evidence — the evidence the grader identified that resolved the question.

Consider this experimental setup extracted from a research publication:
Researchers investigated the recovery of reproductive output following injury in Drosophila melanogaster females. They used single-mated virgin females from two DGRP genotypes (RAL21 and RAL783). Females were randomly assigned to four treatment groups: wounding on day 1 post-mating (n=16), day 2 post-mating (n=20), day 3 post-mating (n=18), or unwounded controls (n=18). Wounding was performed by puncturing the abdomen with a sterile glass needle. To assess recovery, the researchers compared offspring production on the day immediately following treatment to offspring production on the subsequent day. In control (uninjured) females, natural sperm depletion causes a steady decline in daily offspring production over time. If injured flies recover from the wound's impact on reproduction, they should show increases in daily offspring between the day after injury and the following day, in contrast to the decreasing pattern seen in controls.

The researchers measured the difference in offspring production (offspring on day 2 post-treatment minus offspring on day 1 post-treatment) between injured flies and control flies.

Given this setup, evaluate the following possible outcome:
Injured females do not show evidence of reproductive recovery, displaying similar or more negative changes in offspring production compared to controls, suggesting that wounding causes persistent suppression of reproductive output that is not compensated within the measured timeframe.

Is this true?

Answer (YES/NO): NO